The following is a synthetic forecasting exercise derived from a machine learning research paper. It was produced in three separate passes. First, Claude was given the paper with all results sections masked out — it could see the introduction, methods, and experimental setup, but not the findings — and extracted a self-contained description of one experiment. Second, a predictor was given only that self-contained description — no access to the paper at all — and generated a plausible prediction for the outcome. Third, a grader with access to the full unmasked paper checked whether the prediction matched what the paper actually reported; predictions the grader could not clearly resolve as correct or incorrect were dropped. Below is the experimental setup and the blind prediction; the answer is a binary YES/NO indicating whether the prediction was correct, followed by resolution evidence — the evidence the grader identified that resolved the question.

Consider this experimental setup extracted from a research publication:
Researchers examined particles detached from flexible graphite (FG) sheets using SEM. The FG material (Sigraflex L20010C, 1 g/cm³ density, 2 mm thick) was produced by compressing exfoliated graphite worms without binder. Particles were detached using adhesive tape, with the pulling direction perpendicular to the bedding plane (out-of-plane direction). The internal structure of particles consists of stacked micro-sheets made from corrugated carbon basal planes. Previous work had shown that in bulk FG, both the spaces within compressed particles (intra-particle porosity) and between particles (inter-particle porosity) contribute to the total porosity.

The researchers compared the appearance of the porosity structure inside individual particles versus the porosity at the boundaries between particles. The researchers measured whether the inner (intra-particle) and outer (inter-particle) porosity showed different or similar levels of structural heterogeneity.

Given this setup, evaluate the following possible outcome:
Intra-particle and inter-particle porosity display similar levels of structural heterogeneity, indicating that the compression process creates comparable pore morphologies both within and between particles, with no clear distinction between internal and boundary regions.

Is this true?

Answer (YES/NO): YES